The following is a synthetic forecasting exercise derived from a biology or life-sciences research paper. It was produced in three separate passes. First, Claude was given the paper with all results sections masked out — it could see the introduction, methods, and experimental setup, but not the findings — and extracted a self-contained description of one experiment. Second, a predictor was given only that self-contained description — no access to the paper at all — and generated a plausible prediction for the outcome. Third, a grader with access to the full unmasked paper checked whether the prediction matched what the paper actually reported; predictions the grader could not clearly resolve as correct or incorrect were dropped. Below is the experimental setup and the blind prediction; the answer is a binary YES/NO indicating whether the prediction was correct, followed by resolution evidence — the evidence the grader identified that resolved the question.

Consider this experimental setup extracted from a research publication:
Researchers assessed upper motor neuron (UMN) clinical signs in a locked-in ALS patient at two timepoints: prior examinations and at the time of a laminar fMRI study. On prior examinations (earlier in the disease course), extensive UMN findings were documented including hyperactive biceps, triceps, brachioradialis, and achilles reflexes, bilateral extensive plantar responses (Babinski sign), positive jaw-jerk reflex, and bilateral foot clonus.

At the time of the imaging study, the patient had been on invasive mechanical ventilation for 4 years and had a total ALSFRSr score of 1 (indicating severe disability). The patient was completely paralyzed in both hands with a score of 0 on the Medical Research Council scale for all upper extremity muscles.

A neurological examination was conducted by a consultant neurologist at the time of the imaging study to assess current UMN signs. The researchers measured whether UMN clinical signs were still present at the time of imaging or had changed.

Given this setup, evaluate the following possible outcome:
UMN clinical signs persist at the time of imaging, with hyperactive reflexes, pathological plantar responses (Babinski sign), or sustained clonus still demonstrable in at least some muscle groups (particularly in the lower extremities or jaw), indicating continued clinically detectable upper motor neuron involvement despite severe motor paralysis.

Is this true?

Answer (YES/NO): NO